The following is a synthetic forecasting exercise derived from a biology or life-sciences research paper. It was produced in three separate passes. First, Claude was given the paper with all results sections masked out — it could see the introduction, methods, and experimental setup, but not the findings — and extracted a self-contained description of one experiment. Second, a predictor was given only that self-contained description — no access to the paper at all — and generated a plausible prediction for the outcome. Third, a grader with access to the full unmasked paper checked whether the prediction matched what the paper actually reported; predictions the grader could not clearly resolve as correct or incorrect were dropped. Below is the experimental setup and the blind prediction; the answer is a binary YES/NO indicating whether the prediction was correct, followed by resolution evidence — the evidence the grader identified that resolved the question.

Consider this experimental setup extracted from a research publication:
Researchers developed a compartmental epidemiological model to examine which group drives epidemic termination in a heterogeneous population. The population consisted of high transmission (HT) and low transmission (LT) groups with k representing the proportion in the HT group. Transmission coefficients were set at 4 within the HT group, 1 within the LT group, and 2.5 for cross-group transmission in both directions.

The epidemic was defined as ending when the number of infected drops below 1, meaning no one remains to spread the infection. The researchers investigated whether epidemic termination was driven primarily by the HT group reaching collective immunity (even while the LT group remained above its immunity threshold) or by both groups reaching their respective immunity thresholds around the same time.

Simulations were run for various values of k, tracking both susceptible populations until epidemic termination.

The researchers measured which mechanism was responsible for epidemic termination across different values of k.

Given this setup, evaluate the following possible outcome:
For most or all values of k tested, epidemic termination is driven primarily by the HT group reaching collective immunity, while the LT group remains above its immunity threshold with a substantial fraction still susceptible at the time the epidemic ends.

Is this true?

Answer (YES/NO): YES